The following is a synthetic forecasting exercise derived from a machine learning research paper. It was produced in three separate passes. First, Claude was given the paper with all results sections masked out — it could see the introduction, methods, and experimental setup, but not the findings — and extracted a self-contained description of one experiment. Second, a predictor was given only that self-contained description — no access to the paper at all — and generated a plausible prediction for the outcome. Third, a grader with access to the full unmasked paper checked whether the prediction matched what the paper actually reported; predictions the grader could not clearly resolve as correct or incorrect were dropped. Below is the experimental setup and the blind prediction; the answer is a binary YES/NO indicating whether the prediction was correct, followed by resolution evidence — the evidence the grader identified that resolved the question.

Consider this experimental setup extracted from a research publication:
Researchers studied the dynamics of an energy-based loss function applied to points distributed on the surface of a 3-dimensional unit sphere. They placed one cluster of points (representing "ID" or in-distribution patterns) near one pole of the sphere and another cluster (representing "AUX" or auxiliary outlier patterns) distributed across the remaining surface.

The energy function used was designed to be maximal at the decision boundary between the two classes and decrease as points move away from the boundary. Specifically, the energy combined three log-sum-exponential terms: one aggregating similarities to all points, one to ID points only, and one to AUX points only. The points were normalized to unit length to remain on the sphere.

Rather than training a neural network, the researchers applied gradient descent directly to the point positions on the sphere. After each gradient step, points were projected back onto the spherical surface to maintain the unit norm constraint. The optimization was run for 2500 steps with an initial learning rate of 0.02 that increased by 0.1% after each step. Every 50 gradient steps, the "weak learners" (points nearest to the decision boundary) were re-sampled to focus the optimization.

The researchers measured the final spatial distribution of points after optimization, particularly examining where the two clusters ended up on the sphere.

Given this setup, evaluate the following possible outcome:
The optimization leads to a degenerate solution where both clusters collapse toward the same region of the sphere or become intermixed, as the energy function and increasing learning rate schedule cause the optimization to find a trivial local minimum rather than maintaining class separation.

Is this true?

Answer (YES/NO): NO